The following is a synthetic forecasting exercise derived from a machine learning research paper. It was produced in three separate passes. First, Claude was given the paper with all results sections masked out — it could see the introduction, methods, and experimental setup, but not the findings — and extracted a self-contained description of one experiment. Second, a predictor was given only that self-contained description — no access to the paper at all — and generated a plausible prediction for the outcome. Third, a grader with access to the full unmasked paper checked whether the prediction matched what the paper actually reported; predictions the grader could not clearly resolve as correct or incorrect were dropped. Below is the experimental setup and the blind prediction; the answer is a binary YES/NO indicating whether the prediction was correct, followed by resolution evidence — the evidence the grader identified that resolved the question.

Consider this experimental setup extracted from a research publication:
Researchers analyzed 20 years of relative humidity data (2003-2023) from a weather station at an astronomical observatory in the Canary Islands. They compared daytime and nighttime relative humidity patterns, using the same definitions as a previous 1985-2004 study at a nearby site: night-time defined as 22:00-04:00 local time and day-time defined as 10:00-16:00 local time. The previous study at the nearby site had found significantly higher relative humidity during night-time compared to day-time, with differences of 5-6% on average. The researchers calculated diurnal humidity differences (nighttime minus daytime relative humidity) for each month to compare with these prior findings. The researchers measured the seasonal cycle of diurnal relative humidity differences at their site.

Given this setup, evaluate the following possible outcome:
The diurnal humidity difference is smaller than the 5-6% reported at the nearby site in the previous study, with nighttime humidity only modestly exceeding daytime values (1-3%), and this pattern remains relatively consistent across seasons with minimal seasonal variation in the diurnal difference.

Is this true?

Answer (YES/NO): NO